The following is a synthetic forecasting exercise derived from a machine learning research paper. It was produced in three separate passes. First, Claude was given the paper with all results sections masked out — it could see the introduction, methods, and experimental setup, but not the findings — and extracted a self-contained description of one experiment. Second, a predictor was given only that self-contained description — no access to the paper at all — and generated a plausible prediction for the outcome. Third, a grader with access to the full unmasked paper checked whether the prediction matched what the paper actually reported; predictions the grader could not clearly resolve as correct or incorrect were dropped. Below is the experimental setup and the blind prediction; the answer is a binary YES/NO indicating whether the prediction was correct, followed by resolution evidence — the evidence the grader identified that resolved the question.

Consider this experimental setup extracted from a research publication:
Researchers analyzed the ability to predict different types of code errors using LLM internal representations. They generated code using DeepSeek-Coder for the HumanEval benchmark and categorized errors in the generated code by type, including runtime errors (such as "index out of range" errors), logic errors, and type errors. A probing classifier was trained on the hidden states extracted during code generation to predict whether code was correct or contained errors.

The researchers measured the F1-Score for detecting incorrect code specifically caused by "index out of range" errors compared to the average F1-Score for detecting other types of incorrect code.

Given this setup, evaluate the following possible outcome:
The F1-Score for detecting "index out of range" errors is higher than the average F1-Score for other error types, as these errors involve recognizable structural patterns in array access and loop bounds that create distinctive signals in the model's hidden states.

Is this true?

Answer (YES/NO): NO